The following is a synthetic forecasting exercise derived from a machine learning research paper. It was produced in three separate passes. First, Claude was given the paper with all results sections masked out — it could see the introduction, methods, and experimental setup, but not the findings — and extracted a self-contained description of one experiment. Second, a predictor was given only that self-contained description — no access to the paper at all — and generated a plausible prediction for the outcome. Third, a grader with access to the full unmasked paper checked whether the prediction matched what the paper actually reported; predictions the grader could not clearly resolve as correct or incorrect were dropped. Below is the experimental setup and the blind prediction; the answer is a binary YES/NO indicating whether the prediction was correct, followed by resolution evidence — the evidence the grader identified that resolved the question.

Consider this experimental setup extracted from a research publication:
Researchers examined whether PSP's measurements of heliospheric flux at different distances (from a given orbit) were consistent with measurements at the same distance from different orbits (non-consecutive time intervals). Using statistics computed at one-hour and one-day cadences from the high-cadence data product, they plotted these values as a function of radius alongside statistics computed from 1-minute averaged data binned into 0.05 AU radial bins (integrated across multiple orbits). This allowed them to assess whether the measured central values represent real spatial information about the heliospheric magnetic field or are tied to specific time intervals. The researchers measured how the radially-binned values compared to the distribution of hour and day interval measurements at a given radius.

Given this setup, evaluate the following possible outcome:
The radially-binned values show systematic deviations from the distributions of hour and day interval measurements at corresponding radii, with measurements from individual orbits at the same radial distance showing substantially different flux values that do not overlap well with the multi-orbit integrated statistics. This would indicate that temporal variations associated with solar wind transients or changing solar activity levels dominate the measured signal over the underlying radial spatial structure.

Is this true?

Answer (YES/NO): NO